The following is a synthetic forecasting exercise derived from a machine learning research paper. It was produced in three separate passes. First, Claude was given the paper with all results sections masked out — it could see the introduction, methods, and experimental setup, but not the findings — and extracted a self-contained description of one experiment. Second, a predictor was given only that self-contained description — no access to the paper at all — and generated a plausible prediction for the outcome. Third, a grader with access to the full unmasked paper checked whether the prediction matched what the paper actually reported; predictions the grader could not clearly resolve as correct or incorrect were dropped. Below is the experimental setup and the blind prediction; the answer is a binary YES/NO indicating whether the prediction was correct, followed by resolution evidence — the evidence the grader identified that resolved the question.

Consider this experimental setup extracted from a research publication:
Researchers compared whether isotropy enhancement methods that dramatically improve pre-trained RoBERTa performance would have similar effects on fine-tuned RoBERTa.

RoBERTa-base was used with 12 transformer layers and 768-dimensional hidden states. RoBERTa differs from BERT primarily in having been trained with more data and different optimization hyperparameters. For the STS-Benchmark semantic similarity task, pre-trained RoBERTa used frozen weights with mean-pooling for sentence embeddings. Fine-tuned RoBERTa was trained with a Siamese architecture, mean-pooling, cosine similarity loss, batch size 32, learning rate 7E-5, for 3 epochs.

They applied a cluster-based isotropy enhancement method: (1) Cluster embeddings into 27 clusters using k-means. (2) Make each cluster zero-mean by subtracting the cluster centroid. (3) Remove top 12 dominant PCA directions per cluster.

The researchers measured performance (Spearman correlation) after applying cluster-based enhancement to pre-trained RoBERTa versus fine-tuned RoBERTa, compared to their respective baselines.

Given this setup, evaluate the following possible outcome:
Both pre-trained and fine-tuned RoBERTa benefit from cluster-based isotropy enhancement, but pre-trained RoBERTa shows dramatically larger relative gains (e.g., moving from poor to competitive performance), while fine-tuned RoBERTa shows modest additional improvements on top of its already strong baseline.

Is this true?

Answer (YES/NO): NO